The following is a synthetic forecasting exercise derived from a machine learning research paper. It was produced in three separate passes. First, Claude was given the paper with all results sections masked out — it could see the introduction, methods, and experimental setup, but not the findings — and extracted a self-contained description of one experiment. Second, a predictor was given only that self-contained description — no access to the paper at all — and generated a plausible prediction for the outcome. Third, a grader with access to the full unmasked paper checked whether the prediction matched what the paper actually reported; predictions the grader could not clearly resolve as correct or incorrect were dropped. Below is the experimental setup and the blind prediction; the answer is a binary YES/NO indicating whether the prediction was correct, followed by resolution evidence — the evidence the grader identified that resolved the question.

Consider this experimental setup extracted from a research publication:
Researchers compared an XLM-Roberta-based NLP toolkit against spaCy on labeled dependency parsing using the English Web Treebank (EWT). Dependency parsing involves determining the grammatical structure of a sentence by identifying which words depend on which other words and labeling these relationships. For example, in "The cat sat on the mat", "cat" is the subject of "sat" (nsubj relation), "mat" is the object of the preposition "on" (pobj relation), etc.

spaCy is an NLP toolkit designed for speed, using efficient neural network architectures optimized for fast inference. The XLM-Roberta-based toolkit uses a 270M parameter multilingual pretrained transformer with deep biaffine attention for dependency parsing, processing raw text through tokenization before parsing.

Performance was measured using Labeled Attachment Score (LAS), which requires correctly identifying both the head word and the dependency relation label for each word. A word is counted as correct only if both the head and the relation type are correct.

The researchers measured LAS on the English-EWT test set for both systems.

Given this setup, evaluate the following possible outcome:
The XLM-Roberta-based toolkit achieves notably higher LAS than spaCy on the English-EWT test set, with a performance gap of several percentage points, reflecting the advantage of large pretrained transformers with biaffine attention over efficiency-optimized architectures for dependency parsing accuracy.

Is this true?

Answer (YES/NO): NO